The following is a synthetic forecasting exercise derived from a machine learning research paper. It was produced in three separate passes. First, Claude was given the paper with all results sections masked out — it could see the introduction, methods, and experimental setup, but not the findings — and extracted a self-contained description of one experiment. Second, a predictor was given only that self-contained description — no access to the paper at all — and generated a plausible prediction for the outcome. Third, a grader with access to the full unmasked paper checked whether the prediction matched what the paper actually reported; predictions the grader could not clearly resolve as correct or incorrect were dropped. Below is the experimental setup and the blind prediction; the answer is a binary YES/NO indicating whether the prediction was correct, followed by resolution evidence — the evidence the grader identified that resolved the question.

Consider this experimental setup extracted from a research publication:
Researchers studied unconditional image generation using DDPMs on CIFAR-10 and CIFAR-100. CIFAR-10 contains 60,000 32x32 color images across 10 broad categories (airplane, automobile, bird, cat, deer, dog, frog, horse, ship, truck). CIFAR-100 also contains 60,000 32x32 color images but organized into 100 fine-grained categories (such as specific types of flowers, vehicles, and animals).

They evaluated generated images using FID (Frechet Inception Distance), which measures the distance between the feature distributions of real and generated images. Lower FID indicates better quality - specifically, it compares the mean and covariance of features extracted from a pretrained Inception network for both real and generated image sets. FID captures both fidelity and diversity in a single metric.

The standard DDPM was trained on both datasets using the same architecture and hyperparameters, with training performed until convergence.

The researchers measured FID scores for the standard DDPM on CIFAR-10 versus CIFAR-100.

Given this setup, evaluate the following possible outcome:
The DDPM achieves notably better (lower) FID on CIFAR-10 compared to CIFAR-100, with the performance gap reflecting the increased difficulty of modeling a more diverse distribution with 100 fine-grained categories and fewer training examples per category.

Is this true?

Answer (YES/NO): NO